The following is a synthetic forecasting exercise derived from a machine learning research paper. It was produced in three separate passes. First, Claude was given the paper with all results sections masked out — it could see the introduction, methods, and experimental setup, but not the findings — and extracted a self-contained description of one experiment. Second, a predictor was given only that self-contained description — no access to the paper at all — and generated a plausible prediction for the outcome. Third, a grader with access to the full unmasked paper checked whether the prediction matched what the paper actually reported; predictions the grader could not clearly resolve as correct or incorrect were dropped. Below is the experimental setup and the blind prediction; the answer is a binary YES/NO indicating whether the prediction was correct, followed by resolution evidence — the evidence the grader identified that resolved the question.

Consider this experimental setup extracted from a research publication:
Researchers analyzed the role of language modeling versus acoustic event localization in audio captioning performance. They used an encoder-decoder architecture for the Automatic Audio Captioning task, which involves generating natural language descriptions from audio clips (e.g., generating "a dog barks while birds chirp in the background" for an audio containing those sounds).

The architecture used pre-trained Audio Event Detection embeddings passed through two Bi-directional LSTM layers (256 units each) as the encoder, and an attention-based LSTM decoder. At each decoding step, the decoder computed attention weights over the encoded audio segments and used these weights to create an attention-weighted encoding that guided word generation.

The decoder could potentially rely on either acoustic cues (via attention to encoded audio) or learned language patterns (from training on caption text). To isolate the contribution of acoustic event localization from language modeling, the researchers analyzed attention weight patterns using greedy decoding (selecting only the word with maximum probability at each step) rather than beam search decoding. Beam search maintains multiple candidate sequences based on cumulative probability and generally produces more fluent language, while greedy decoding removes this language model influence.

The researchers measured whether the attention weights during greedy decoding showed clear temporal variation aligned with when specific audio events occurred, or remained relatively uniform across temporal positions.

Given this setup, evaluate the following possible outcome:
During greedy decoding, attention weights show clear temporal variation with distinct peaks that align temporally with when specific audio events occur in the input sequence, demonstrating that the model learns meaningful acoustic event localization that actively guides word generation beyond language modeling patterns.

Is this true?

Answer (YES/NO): YES